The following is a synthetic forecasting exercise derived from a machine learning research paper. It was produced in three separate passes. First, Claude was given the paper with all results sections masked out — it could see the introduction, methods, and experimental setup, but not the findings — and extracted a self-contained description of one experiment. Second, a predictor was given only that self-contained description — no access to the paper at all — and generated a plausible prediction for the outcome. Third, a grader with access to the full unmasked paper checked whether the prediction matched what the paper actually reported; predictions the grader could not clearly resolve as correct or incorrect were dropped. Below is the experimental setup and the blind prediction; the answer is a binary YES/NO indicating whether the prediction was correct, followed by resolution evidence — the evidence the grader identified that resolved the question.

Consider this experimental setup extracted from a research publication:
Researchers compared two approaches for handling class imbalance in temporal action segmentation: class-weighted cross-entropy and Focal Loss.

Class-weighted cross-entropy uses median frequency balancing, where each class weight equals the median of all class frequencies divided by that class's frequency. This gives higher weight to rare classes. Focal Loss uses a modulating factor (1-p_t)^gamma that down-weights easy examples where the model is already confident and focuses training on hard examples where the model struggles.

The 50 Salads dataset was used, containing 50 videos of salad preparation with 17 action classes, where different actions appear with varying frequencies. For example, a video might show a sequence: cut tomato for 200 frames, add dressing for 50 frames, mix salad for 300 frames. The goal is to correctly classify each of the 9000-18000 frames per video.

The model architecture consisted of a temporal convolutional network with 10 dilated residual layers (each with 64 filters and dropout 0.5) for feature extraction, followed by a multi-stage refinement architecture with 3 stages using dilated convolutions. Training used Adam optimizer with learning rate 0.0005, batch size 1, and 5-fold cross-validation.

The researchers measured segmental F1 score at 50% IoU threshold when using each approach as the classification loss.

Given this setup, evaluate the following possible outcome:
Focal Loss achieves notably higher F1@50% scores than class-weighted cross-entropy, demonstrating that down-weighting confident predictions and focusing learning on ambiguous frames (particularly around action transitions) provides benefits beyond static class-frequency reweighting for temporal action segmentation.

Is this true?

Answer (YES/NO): NO